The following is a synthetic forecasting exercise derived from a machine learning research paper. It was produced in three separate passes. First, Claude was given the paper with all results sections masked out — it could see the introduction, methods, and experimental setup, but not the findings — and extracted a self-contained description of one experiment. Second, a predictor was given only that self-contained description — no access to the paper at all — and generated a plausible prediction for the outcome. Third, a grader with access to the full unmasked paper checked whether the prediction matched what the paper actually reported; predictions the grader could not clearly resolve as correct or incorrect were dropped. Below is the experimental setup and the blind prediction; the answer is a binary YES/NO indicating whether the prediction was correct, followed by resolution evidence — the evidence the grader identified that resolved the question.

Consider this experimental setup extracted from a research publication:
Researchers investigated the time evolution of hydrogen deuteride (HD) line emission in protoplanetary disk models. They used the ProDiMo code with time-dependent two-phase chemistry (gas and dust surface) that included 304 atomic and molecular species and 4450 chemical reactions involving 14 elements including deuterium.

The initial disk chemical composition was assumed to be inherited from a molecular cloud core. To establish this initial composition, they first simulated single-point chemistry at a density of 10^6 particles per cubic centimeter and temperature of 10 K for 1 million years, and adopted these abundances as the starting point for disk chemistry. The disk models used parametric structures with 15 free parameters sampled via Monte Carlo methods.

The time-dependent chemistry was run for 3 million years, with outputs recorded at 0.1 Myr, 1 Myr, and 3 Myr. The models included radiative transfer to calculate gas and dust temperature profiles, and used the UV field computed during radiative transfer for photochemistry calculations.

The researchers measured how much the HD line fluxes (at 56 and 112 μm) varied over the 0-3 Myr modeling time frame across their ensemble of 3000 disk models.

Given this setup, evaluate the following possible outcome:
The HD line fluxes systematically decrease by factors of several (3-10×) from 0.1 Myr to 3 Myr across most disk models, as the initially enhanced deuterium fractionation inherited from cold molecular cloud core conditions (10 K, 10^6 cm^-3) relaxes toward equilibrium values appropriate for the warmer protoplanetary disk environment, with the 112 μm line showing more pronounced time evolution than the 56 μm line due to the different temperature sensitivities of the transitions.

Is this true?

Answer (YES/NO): NO